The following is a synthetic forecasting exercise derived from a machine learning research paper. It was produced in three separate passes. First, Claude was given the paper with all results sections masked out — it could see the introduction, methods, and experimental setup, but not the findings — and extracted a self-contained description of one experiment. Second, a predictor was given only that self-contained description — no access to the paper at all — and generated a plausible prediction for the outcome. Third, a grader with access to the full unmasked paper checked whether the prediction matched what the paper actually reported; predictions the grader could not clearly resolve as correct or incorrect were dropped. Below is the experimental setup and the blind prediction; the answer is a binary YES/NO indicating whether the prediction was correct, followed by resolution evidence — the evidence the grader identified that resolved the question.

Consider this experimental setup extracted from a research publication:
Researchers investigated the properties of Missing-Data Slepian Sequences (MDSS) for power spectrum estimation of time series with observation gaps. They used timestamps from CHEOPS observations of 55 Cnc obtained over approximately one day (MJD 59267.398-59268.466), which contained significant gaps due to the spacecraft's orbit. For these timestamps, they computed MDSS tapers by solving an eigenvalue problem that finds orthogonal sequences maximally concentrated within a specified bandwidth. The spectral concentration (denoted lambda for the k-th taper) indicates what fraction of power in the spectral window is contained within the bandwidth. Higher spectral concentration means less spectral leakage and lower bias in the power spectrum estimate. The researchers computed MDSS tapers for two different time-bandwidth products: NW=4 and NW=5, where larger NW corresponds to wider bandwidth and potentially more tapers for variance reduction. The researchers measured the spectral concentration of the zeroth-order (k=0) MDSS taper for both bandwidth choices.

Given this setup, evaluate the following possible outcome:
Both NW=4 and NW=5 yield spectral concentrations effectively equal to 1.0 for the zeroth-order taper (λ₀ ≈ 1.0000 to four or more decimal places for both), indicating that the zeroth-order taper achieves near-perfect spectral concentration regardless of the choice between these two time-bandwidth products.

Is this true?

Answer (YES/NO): NO